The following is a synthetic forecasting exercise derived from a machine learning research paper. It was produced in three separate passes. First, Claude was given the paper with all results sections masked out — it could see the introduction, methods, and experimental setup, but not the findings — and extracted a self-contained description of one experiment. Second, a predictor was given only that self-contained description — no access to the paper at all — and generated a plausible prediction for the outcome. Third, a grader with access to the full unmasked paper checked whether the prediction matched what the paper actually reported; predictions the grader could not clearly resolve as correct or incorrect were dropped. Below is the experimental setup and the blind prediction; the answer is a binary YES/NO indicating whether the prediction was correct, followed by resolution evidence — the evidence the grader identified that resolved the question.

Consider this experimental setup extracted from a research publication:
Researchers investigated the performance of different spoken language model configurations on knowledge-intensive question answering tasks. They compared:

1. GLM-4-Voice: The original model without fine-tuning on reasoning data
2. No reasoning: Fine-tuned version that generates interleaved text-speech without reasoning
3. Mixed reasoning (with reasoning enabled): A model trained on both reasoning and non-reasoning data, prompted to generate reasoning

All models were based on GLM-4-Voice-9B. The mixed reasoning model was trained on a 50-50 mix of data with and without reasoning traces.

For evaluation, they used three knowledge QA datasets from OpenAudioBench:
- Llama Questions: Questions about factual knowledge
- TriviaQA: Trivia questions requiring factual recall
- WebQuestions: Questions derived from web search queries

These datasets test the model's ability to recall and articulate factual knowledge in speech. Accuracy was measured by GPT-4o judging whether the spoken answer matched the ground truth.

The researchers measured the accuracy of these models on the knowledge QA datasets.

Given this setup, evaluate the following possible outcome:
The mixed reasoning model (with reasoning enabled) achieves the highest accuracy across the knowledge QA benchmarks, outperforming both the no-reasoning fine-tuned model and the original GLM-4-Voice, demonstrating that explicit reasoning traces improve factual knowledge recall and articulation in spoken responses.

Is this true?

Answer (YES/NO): NO